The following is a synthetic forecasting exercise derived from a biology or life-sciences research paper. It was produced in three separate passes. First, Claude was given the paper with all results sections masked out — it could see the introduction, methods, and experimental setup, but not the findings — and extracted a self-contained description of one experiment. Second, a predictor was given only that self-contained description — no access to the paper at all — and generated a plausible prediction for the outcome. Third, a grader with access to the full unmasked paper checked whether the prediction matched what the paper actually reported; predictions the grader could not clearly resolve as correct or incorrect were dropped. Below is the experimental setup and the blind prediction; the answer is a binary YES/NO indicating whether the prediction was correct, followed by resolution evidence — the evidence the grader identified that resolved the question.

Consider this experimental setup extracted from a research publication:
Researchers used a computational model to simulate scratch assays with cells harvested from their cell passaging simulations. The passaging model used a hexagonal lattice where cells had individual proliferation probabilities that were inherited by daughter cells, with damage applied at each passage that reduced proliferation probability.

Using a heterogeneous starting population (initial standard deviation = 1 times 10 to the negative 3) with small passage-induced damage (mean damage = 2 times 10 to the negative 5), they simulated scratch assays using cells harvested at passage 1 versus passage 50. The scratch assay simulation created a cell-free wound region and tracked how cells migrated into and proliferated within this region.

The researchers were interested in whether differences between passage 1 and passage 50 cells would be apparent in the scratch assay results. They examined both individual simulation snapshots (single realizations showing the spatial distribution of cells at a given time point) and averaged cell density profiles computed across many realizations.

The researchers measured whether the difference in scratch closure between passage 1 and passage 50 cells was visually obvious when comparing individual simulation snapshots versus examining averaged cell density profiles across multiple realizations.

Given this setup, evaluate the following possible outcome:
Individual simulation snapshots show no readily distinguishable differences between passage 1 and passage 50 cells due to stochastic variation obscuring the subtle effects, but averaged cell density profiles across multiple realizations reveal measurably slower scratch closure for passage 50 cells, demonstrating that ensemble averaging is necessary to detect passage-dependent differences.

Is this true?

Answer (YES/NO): NO